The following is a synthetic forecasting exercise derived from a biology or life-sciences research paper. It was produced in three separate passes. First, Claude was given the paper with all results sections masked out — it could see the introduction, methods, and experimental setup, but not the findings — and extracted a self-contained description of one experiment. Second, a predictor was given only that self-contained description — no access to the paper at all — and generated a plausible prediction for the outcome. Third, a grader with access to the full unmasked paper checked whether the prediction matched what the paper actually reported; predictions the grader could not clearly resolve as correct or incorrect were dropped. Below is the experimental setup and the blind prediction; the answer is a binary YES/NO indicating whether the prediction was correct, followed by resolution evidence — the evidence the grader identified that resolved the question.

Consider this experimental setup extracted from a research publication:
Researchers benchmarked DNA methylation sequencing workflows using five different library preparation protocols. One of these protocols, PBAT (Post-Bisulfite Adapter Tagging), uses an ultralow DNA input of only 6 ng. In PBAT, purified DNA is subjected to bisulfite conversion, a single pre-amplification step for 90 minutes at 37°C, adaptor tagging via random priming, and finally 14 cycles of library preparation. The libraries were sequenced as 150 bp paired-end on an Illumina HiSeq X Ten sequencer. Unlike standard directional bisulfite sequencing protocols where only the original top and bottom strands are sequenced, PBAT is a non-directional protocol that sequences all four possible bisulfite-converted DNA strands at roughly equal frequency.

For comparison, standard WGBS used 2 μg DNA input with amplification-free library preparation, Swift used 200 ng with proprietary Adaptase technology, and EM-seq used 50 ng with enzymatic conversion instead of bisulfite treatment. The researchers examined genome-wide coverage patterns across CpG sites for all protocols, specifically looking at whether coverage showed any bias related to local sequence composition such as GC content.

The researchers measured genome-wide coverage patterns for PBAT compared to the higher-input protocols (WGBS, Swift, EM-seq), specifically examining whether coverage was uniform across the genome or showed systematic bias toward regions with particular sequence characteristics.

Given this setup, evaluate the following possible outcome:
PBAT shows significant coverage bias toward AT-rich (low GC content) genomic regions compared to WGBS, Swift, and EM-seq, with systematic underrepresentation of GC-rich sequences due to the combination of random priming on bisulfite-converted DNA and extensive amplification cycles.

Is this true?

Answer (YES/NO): NO